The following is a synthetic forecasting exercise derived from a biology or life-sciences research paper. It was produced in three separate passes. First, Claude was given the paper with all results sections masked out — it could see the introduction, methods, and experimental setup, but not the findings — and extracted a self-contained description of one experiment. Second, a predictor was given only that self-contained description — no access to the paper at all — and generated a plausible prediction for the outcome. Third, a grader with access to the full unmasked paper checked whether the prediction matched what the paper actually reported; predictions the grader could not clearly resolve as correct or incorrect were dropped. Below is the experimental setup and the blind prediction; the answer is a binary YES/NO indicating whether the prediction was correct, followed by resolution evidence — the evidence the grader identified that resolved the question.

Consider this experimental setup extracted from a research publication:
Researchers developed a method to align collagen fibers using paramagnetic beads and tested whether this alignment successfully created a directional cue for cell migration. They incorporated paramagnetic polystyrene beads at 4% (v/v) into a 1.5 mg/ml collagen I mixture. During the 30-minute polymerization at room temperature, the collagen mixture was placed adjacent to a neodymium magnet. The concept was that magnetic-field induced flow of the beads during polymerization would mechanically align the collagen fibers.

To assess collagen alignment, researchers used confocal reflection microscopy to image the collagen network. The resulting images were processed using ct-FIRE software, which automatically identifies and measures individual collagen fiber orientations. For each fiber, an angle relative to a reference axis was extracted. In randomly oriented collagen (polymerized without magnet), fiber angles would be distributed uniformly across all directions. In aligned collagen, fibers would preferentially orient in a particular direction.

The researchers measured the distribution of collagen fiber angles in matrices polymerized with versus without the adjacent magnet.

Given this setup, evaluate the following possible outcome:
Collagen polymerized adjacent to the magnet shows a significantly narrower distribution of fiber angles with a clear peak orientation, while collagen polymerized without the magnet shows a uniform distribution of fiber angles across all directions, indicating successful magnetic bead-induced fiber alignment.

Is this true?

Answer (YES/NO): YES